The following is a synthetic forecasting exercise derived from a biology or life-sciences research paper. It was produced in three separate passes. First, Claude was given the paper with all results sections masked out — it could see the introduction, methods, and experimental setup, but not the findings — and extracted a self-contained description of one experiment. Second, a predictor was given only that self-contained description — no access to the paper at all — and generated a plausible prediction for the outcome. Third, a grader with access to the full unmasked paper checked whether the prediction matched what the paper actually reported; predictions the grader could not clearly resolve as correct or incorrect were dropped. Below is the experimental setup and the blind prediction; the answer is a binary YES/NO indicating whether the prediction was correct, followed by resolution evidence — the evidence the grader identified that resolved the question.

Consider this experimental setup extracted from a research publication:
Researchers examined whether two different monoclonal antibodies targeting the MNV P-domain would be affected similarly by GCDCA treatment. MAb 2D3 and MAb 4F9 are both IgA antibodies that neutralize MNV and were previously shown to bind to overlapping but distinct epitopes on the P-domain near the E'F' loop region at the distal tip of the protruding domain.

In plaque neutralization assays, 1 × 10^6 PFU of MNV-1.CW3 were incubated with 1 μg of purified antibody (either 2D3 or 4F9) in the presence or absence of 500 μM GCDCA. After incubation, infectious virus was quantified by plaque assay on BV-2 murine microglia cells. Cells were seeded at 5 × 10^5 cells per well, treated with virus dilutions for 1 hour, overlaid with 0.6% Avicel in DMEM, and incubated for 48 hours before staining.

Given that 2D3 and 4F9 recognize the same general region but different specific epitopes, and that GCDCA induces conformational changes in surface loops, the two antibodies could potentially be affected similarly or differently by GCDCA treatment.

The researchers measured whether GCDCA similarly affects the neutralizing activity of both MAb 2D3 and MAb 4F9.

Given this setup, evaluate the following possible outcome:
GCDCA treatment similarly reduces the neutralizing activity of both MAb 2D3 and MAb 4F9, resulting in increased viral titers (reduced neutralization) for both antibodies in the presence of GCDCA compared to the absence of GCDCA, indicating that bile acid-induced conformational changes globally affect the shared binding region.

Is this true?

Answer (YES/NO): YES